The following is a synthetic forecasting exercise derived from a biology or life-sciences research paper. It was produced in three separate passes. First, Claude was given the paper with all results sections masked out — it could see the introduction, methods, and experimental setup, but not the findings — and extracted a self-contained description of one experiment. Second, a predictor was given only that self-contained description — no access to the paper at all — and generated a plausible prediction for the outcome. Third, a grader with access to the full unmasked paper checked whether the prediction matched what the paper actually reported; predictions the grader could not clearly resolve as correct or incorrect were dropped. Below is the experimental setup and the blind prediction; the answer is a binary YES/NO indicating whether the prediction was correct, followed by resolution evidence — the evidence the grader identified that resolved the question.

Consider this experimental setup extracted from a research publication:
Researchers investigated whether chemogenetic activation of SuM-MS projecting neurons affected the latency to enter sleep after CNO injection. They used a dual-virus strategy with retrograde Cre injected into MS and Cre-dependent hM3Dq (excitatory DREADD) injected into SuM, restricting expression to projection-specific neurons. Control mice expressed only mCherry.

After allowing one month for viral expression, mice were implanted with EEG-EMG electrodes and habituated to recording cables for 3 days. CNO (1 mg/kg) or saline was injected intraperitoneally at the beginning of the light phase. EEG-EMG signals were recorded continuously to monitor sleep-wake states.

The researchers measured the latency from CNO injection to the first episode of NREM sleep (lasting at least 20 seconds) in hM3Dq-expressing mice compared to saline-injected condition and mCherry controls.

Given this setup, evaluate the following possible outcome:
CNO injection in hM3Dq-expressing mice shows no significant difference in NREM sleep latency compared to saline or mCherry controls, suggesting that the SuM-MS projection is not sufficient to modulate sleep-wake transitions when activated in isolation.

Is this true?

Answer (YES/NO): NO